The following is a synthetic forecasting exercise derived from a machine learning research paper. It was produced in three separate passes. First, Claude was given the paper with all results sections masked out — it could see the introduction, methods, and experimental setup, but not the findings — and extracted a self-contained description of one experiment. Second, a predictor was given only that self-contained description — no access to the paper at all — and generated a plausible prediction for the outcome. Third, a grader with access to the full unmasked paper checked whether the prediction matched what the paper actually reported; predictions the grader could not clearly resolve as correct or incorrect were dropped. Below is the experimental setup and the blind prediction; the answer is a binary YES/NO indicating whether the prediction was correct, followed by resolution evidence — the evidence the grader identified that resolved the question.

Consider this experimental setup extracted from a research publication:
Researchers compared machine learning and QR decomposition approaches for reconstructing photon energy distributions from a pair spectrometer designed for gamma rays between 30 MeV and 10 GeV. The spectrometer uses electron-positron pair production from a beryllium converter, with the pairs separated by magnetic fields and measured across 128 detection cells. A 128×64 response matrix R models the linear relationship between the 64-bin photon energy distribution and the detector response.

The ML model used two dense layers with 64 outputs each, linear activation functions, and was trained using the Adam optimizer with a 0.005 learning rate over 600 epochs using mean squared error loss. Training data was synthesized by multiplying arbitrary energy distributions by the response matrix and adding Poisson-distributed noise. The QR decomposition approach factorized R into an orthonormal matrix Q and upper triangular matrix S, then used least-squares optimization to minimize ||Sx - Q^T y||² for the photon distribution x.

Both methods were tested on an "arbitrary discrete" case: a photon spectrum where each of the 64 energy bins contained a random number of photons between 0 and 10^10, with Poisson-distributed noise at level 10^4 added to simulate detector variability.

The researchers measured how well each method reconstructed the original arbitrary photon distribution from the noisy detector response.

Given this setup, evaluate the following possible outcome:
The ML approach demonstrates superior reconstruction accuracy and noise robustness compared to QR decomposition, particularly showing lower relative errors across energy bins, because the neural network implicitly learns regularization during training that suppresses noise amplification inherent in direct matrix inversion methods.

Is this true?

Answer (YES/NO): NO